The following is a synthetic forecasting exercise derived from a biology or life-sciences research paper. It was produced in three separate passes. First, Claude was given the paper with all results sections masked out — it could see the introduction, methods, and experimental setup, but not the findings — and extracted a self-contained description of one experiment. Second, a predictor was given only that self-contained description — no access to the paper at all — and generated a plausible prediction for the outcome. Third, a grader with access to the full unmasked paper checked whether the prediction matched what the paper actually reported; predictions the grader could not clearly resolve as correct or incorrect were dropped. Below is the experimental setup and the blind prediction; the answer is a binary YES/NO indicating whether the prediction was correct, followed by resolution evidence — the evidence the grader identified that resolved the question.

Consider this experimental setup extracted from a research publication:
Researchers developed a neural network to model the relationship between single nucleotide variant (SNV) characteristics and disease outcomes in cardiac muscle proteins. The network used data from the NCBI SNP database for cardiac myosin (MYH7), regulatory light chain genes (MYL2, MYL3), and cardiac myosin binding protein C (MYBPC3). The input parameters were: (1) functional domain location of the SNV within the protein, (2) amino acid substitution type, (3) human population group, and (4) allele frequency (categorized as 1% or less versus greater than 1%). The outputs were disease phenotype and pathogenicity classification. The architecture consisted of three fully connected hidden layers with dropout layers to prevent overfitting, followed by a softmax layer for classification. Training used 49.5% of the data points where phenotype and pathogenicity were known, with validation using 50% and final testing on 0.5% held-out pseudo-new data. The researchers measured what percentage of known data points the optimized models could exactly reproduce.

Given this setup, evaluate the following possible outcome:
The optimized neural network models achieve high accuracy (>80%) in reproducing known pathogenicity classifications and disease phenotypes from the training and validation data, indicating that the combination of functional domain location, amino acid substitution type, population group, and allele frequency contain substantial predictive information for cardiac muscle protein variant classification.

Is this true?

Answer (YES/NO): NO